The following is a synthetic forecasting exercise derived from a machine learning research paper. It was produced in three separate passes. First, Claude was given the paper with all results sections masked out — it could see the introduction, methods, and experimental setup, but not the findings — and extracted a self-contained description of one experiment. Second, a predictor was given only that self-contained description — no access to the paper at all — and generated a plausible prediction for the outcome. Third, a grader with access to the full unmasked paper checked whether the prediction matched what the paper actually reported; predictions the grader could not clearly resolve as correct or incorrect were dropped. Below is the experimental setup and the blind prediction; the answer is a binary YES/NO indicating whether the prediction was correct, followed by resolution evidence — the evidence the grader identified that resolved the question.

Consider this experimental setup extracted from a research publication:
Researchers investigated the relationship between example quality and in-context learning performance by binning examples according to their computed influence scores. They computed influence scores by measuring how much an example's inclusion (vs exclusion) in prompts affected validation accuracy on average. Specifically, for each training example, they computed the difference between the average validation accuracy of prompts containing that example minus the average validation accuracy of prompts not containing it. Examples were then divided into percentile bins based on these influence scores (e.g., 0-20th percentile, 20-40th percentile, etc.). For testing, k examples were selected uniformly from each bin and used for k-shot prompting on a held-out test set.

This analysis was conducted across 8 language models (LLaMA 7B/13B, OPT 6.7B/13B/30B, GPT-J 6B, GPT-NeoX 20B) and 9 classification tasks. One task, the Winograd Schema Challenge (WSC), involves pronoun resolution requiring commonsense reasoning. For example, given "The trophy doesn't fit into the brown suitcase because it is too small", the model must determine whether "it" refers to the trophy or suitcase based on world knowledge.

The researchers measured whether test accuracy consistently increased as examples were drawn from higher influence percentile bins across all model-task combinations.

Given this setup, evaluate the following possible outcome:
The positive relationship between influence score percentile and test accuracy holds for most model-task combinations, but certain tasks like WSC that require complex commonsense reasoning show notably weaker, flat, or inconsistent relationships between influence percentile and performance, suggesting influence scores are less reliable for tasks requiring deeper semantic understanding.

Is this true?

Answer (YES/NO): YES